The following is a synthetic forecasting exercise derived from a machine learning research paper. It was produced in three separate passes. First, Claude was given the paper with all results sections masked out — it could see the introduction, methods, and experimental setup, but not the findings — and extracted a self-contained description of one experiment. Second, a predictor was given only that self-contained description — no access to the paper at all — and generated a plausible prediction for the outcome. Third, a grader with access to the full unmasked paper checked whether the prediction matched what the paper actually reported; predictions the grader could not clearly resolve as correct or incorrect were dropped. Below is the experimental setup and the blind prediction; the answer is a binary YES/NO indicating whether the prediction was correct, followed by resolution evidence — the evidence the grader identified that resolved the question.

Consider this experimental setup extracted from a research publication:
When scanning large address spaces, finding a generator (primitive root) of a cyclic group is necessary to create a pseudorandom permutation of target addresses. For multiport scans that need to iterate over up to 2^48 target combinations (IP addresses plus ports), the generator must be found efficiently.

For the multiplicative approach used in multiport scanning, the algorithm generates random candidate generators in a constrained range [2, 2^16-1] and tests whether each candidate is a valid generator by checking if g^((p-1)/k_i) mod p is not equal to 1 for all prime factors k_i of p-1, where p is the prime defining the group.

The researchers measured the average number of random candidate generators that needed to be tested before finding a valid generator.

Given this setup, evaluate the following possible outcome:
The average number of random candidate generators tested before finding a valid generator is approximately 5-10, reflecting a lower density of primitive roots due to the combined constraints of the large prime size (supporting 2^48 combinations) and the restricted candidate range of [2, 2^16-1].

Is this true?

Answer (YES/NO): NO